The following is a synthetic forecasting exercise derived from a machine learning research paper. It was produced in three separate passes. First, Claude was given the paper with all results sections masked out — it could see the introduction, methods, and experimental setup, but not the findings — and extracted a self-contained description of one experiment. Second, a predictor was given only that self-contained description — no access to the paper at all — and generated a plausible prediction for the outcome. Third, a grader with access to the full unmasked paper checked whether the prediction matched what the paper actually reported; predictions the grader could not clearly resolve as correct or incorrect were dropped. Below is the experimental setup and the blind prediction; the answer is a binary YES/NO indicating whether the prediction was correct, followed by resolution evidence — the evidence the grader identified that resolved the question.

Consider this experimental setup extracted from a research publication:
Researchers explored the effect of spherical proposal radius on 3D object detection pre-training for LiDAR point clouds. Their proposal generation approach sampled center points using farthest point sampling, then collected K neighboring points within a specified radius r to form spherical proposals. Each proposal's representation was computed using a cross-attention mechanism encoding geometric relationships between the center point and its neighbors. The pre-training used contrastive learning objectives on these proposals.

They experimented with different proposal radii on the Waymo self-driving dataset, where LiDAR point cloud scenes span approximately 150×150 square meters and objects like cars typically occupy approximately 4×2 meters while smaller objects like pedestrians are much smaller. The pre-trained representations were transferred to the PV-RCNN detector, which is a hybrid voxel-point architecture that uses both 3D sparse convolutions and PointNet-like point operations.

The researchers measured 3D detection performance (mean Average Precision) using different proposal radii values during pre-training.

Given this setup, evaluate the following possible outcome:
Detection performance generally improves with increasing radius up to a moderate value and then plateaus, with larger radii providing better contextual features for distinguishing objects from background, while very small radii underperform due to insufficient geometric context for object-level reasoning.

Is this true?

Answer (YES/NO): NO